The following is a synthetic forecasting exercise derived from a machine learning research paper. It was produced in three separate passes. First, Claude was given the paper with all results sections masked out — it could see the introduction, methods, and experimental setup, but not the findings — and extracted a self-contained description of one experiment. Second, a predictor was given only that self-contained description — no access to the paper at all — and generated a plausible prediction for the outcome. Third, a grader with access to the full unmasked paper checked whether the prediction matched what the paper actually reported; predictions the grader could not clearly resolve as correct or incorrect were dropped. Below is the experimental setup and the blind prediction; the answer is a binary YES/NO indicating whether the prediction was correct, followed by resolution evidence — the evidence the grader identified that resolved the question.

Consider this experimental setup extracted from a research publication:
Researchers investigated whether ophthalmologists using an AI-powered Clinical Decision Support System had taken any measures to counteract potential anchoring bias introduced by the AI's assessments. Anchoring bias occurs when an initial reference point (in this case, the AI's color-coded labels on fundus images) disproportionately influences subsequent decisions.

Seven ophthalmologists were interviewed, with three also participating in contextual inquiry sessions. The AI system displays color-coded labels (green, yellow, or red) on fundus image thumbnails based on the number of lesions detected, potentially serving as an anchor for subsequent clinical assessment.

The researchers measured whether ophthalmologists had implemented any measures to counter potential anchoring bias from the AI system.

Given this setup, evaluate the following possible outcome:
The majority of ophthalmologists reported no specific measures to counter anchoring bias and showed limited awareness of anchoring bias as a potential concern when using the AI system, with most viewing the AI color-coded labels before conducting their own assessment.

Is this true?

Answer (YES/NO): YES